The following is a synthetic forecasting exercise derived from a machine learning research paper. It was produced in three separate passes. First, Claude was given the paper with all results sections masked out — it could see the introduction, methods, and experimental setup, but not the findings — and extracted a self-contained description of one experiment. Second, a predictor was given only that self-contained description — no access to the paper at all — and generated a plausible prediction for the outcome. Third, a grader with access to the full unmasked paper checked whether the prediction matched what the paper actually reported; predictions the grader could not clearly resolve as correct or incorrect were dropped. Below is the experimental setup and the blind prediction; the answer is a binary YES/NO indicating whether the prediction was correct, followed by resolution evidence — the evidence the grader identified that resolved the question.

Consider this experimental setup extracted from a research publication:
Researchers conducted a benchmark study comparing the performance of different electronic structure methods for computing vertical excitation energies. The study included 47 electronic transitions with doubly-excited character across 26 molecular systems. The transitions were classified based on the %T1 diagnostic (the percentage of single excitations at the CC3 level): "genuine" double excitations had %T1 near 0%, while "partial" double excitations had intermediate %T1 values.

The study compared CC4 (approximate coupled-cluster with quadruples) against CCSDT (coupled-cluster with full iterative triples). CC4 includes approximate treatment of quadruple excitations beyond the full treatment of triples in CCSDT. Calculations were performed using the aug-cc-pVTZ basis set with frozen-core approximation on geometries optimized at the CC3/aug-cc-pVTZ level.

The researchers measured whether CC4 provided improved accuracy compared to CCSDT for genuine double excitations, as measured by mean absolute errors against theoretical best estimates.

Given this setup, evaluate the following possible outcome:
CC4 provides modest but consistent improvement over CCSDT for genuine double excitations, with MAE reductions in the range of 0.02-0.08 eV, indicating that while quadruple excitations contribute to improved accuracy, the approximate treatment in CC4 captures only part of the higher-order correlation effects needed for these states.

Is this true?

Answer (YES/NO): NO